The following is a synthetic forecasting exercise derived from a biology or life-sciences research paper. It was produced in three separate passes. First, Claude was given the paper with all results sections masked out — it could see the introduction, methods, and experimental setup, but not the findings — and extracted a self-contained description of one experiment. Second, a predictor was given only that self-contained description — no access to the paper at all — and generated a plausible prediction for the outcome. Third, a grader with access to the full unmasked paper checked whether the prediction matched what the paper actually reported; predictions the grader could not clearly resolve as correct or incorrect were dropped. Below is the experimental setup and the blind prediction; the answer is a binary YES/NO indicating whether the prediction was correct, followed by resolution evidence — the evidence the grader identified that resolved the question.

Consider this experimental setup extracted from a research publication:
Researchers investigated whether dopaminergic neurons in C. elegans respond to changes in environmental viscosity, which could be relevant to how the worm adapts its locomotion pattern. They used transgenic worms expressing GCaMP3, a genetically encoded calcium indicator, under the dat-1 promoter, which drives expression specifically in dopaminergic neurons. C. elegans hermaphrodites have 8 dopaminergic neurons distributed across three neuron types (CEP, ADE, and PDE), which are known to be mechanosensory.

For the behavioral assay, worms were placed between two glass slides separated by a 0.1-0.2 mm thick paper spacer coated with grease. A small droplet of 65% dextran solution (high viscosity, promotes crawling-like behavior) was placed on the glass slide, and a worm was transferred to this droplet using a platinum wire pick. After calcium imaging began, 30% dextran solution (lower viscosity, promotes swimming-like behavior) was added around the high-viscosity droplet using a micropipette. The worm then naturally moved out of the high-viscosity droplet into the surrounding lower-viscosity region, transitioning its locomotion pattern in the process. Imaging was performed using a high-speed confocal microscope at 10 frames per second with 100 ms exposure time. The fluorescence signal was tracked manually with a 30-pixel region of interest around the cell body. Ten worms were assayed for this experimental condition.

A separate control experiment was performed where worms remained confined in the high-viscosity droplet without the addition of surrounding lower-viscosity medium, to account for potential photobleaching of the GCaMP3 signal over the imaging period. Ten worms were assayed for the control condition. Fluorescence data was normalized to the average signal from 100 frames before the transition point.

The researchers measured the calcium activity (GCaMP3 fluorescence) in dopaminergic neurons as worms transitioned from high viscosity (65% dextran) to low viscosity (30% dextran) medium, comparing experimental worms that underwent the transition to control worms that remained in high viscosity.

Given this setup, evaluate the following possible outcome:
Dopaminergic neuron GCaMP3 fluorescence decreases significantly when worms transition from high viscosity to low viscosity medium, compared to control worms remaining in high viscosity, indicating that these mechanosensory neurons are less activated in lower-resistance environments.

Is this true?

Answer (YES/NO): YES